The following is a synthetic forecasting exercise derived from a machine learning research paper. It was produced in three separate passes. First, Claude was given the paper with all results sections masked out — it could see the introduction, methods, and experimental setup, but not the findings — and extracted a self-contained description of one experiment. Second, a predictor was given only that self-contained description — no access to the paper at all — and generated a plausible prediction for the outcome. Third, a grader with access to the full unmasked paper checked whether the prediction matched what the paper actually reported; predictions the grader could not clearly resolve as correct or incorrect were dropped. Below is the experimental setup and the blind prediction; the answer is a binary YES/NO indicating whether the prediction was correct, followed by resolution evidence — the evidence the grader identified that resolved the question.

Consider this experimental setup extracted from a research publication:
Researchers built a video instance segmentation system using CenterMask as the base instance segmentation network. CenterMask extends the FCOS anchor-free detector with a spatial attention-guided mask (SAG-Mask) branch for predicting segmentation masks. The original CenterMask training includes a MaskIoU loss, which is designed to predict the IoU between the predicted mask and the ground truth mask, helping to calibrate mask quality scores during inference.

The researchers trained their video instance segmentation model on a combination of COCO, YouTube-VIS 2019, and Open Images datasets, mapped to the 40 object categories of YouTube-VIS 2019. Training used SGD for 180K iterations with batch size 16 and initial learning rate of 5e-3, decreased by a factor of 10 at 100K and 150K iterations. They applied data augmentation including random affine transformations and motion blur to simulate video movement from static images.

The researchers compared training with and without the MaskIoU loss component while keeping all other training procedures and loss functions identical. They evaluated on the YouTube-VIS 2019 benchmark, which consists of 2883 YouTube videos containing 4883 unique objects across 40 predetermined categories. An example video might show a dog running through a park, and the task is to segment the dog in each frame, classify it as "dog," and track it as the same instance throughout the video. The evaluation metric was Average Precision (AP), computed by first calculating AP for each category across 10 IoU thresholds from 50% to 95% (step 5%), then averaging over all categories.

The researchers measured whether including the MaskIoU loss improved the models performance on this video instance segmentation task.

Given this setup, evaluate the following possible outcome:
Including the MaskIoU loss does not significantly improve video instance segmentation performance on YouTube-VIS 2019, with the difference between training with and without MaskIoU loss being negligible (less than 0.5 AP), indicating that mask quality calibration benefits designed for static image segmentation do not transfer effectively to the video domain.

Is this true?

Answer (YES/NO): YES